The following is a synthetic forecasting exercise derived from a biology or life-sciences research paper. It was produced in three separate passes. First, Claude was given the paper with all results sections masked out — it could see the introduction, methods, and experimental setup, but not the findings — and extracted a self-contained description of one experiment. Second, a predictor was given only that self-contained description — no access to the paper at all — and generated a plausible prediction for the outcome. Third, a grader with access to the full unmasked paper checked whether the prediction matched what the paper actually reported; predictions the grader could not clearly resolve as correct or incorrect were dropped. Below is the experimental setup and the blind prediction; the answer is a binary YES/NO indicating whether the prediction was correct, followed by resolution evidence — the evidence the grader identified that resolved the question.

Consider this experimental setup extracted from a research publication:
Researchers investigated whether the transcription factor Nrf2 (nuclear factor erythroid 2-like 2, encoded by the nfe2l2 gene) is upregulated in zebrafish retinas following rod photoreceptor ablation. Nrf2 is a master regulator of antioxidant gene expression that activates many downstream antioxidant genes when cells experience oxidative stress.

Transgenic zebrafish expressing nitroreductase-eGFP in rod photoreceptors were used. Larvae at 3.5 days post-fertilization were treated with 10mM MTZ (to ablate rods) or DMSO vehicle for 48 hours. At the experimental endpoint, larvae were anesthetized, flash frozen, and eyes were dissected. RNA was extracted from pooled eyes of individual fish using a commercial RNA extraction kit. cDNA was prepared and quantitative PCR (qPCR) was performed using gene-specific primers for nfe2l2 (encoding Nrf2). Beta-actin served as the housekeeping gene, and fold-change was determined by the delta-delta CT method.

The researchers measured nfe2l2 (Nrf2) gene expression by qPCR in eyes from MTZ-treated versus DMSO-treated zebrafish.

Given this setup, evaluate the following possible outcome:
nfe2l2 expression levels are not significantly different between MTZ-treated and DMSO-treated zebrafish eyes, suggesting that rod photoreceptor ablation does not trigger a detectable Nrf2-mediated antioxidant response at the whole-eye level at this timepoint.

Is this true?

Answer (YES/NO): YES